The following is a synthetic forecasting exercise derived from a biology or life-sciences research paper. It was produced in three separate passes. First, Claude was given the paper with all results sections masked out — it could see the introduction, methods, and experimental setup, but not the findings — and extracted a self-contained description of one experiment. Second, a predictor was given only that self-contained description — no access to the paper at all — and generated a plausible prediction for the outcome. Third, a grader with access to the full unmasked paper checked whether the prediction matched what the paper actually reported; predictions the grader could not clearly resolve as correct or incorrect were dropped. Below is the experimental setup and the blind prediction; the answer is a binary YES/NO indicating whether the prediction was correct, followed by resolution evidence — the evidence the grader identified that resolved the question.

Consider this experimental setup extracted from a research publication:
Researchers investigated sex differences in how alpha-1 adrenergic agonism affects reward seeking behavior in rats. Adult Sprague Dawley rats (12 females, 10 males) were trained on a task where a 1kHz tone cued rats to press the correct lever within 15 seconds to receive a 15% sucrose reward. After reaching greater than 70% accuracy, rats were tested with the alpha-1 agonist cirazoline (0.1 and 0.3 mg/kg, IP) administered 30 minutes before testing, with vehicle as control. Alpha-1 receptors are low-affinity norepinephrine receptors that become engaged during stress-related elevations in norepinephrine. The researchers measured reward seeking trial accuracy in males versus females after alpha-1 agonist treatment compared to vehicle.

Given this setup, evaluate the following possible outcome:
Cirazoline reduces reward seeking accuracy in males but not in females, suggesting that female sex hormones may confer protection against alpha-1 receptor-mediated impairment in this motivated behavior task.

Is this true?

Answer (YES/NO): YES